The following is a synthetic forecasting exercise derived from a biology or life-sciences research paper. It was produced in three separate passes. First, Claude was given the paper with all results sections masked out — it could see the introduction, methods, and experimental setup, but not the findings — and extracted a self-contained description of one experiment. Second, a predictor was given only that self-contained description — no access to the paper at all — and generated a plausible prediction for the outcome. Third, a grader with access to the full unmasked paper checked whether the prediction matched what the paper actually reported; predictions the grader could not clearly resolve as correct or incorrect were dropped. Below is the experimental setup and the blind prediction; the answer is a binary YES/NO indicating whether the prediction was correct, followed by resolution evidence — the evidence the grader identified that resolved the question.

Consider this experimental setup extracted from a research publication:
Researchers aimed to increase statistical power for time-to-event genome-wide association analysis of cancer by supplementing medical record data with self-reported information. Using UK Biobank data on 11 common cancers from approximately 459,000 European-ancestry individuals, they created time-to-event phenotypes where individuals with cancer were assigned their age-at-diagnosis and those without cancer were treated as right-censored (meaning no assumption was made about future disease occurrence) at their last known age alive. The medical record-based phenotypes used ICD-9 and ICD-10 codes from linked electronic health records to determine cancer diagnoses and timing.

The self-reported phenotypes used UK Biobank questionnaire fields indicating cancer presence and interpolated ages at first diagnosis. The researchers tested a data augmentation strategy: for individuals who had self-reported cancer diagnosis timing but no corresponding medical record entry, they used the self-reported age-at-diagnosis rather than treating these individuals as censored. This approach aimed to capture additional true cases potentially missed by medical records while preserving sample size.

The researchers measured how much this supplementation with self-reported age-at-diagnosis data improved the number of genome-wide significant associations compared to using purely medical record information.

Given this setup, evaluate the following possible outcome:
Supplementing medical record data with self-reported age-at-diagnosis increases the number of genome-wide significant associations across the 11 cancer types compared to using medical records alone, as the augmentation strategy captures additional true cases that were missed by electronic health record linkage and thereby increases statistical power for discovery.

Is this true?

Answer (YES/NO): NO